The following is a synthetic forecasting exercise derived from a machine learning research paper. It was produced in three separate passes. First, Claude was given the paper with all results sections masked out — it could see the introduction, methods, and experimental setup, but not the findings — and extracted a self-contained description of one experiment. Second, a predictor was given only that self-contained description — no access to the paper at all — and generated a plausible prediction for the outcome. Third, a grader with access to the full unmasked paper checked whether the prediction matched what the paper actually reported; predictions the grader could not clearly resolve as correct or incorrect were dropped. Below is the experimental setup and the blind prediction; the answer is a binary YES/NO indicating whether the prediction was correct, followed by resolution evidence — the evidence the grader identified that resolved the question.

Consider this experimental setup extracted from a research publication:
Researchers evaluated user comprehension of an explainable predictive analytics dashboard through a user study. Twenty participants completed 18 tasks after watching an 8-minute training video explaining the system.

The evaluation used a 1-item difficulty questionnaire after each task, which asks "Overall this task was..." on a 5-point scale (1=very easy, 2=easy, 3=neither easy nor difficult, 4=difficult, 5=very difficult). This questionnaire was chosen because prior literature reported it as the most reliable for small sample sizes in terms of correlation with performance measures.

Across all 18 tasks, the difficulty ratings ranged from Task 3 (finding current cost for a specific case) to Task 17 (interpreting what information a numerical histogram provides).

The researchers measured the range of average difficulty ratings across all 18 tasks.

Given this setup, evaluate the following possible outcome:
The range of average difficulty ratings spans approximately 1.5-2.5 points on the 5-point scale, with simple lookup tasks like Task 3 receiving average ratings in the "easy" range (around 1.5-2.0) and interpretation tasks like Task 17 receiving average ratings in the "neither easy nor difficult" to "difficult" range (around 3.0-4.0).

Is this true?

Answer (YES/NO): YES